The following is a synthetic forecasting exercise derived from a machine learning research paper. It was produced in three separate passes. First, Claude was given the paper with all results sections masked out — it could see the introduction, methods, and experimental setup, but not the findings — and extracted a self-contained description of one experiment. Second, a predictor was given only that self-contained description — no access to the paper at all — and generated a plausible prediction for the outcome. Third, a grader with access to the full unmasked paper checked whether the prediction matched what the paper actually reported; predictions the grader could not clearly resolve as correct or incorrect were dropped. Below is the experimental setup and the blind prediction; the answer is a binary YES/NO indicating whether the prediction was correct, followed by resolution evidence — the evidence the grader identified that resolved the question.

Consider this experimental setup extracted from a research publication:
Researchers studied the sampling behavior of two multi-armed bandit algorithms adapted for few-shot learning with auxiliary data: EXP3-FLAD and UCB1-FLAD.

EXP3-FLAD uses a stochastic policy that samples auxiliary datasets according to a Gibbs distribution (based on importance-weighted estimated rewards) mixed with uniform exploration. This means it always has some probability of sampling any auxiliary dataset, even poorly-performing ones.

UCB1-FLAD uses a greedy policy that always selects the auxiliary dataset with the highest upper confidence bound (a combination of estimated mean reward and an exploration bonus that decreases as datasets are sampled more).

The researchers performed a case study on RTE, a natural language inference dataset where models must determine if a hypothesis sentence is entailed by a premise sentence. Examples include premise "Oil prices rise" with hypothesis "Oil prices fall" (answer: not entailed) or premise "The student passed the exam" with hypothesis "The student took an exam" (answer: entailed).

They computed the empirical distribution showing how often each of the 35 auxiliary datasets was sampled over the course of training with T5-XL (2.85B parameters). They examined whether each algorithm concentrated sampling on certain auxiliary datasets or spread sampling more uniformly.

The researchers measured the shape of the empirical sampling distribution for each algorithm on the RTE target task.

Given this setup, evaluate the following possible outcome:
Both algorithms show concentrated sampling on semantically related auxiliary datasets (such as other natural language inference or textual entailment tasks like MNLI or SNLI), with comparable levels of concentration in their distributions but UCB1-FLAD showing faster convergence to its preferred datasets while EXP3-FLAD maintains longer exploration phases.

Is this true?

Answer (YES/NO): NO